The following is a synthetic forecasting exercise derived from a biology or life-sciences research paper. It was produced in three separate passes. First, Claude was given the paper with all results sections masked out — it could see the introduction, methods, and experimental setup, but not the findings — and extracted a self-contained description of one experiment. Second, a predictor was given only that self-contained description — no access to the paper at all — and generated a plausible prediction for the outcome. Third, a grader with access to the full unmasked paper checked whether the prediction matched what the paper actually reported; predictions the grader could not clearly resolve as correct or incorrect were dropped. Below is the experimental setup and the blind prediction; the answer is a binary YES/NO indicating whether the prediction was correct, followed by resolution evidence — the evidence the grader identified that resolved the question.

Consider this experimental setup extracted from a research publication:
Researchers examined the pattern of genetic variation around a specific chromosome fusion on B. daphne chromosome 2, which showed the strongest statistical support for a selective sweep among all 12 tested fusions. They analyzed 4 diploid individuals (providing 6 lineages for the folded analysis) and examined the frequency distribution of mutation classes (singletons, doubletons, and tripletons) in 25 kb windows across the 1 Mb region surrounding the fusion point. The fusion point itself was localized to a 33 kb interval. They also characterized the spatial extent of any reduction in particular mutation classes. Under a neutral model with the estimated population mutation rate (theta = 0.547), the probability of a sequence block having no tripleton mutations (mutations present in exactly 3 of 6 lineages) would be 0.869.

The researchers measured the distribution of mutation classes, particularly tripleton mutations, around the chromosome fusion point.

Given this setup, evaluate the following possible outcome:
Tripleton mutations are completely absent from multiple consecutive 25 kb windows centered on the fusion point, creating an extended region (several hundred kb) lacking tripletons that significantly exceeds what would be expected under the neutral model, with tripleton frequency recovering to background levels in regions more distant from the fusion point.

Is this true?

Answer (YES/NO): YES